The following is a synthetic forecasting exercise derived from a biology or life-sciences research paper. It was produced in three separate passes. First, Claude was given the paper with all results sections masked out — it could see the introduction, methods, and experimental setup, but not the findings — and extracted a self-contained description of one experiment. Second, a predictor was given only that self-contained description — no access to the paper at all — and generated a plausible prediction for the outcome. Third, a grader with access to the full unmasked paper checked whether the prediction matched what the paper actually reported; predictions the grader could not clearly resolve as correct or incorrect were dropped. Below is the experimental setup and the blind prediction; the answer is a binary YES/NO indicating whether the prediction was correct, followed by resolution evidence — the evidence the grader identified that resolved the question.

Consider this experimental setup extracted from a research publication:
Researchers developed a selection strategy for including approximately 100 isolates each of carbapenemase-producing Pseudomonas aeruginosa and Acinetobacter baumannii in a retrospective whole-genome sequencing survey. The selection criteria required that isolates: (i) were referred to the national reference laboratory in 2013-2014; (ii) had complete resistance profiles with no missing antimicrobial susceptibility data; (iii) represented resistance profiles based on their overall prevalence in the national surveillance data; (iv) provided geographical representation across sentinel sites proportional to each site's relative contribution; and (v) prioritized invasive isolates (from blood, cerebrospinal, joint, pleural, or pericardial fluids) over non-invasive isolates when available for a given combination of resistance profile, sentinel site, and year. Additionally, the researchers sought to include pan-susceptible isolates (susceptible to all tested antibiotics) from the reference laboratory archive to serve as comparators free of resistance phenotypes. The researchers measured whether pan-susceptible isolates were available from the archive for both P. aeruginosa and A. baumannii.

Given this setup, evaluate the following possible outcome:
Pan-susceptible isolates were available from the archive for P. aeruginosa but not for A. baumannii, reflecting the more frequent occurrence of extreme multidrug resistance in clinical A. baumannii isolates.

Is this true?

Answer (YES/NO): YES